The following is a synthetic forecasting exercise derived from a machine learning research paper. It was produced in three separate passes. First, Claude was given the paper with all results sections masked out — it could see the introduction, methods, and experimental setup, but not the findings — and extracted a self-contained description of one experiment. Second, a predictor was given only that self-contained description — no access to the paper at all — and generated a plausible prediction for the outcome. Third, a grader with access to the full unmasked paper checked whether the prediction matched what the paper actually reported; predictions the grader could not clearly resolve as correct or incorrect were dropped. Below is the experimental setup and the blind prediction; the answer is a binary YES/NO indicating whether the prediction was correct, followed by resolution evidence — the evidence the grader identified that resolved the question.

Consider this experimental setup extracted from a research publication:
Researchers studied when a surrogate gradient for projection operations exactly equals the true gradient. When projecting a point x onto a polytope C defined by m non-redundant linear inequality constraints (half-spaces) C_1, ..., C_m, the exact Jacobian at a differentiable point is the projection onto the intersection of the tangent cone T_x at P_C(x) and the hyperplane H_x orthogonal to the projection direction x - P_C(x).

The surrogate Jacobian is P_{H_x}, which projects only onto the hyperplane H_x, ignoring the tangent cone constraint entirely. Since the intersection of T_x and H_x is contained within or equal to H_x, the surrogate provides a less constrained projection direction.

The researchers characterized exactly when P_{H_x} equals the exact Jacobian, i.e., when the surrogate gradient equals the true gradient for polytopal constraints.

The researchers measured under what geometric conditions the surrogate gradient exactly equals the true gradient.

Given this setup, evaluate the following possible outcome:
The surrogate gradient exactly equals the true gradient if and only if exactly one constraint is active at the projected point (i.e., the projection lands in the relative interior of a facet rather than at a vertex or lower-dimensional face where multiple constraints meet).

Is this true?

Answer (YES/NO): NO